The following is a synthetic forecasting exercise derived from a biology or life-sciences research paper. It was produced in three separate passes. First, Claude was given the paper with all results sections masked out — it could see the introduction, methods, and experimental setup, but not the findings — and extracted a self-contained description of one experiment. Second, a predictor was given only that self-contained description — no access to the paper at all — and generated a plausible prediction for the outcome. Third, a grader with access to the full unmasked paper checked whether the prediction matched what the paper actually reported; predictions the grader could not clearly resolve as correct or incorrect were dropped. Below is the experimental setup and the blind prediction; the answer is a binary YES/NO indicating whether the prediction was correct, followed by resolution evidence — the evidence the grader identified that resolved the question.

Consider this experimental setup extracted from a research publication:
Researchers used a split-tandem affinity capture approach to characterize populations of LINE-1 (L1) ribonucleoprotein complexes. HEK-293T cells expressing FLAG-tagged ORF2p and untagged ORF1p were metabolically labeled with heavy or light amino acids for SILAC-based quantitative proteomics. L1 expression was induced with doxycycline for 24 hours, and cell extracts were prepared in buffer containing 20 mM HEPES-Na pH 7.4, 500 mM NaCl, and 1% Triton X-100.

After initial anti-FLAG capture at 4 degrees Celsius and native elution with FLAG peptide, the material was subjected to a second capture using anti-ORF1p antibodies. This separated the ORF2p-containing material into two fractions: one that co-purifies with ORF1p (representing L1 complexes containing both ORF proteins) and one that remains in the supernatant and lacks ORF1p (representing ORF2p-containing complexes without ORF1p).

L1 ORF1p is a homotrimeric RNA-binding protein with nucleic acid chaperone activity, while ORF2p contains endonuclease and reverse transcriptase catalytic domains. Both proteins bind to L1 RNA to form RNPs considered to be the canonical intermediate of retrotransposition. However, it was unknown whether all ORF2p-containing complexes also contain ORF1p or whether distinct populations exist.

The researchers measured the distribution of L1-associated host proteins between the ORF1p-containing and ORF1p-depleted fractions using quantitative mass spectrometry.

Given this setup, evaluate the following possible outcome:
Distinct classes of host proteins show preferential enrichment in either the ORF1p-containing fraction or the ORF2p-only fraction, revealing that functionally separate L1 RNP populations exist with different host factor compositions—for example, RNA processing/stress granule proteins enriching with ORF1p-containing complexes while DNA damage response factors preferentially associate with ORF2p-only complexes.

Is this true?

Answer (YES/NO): YES